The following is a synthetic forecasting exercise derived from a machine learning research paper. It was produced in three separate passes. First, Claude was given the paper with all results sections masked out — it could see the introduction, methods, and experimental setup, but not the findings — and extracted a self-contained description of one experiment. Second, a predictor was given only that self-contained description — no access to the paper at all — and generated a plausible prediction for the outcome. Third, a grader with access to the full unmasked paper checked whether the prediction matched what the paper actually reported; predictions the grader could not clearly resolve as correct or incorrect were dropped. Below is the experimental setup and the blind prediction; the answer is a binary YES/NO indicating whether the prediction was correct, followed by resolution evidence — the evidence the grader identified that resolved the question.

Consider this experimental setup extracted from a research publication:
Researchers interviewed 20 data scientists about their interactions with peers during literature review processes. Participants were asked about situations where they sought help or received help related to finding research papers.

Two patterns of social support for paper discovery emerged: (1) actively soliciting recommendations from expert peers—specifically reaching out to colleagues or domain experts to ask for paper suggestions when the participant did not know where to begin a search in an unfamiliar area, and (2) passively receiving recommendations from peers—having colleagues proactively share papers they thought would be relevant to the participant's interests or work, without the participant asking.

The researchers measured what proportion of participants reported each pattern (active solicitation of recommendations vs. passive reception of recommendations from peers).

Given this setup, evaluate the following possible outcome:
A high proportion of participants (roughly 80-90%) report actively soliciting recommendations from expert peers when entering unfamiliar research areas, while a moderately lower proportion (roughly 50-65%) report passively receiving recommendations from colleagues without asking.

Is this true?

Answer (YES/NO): NO